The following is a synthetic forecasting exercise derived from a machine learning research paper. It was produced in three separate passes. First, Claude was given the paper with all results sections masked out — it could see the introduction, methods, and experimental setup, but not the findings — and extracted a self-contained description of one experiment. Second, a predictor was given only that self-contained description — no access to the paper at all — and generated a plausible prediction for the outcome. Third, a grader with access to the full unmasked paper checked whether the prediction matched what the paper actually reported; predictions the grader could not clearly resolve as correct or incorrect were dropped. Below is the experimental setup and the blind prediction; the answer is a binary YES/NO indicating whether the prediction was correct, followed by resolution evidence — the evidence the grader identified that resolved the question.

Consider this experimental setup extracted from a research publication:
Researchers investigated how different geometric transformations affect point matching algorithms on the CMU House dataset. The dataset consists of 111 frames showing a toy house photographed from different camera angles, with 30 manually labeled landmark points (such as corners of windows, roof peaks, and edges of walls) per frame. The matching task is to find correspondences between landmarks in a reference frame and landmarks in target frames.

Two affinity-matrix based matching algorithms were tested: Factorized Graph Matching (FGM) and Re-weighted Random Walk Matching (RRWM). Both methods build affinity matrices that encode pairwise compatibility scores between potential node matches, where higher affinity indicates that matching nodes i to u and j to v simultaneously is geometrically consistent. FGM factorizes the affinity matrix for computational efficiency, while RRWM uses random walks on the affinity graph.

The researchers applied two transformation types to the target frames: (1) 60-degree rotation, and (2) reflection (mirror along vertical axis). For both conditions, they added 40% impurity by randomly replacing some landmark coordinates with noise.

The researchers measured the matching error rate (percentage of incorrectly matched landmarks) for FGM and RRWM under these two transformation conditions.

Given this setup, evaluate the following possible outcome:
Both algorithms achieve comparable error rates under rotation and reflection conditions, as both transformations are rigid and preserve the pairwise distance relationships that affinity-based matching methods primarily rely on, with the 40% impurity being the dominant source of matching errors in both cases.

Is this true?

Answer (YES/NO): NO